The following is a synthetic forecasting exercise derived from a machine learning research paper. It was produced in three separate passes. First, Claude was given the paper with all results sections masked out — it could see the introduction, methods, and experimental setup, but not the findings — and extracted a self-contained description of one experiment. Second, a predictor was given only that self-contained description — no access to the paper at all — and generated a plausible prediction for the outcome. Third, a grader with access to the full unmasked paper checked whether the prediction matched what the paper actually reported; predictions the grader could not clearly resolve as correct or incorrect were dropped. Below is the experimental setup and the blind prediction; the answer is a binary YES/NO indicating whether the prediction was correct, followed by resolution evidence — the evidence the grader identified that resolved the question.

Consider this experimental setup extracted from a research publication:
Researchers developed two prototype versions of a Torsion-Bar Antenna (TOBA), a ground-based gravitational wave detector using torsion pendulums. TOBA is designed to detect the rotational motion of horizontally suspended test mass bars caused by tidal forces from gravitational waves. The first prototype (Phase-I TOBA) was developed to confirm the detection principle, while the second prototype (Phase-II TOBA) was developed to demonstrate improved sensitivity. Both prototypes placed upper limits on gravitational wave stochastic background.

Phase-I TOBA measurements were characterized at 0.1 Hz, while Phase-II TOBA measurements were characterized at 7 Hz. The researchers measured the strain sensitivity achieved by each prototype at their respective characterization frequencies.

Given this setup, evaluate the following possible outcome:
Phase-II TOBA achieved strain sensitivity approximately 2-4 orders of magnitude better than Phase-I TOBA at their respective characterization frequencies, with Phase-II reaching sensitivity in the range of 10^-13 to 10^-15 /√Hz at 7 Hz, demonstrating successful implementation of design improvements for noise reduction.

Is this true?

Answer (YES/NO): NO